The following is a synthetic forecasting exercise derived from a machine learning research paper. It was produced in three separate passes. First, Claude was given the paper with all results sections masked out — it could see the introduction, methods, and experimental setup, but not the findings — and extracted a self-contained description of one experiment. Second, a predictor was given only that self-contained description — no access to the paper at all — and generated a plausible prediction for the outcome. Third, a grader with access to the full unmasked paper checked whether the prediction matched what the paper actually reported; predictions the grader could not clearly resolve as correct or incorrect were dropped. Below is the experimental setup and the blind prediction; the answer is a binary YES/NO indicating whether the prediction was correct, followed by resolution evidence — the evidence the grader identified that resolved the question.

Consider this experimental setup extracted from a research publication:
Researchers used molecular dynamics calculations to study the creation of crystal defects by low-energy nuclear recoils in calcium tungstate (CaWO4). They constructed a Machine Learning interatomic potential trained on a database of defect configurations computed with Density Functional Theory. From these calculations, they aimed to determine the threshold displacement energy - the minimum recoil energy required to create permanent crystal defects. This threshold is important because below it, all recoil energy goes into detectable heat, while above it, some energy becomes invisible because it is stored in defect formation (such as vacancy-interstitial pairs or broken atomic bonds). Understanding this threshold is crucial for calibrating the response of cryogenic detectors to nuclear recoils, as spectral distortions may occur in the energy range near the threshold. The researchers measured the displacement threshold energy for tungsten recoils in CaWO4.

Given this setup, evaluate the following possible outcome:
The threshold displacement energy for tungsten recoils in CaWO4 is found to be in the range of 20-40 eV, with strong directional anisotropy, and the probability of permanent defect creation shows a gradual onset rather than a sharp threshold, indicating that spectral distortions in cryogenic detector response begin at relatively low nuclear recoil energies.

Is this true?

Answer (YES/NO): NO